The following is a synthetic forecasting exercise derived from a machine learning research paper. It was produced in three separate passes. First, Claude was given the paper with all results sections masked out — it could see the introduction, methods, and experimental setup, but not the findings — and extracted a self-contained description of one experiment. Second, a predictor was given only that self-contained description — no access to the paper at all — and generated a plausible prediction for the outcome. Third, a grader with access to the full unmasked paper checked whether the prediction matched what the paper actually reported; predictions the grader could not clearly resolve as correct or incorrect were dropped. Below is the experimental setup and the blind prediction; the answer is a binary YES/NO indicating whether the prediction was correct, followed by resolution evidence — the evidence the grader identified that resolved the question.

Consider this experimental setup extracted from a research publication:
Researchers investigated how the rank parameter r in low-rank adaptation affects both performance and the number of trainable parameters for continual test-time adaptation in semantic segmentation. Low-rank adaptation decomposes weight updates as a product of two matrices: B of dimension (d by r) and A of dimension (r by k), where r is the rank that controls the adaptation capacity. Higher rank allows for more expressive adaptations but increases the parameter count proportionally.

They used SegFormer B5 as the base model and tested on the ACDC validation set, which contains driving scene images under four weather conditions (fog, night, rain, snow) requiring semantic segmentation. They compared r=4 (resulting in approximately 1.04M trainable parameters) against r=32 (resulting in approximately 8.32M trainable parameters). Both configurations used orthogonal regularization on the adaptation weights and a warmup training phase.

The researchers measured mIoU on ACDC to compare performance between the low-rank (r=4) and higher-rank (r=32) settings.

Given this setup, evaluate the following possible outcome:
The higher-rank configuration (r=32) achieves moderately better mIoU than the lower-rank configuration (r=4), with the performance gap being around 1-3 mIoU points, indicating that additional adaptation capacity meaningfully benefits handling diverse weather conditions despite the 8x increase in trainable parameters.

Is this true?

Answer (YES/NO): NO